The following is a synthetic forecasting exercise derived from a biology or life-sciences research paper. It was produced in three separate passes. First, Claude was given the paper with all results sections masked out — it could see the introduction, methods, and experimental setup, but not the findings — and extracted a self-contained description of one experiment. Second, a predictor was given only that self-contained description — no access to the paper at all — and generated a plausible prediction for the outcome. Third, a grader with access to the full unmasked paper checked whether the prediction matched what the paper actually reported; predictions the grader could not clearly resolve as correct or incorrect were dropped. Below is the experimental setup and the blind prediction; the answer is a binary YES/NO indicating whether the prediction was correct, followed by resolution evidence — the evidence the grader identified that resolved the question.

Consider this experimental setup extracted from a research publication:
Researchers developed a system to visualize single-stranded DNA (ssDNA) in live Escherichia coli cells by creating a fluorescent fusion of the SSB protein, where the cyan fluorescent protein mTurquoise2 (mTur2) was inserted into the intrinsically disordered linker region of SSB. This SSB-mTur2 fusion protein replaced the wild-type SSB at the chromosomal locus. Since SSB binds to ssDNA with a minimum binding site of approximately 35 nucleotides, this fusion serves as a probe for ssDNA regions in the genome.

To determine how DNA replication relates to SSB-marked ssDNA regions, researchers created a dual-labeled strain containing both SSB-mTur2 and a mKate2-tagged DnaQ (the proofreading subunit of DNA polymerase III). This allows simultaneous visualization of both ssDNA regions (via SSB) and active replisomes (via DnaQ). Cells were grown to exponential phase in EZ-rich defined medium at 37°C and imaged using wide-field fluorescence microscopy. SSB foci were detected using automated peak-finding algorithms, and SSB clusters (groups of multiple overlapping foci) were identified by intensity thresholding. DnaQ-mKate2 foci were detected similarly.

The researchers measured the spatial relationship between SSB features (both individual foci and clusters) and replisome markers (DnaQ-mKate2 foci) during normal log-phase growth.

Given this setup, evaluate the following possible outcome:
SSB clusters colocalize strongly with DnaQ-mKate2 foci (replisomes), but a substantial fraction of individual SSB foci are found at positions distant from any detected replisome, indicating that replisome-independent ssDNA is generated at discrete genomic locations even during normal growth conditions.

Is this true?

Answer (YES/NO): NO